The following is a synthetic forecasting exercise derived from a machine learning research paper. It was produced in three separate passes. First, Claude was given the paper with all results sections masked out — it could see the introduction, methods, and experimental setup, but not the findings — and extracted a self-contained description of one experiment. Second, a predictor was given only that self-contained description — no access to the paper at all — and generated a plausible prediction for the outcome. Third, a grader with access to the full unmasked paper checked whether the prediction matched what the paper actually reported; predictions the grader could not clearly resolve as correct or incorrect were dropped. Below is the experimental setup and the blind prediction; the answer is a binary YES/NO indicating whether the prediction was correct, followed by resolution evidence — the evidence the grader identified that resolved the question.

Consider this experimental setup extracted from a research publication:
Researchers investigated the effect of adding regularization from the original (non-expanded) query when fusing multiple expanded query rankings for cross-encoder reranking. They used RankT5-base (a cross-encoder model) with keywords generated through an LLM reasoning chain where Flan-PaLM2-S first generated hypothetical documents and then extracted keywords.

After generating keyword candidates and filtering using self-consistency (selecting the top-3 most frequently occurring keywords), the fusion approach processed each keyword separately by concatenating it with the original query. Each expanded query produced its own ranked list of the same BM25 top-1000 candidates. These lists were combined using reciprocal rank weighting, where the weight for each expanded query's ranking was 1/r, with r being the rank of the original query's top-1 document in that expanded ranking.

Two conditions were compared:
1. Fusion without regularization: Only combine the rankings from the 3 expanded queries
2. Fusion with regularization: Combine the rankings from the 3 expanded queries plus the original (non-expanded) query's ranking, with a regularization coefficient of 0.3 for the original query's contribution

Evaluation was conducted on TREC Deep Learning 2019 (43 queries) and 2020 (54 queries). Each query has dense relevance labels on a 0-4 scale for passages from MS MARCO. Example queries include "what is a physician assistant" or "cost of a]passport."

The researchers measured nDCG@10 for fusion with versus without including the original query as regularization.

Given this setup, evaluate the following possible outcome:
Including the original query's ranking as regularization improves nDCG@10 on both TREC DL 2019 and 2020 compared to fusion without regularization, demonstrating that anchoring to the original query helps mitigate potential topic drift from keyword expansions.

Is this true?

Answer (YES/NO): NO